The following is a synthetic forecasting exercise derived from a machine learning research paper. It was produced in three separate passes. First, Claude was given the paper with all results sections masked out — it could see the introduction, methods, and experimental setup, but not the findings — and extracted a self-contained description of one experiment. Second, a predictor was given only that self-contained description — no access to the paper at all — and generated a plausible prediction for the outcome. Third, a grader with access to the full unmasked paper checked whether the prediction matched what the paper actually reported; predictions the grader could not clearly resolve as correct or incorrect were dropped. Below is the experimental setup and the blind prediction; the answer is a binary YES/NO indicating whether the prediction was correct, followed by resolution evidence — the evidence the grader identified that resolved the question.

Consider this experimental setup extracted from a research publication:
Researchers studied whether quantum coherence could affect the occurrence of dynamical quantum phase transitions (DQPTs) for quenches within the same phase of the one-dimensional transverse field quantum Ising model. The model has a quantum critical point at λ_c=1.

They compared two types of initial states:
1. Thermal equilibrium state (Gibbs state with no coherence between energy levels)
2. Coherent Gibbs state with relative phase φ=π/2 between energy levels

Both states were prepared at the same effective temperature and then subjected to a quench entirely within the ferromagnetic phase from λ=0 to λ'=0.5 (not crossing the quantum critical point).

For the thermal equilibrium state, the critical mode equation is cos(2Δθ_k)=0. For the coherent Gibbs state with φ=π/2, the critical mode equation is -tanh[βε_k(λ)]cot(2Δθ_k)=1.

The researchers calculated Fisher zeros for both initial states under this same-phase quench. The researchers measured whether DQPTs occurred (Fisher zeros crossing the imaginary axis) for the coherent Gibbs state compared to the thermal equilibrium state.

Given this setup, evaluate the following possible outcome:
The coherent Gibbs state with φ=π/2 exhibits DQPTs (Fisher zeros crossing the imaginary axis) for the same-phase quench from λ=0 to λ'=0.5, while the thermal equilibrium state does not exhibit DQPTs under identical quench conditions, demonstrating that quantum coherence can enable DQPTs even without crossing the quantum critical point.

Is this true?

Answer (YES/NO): NO